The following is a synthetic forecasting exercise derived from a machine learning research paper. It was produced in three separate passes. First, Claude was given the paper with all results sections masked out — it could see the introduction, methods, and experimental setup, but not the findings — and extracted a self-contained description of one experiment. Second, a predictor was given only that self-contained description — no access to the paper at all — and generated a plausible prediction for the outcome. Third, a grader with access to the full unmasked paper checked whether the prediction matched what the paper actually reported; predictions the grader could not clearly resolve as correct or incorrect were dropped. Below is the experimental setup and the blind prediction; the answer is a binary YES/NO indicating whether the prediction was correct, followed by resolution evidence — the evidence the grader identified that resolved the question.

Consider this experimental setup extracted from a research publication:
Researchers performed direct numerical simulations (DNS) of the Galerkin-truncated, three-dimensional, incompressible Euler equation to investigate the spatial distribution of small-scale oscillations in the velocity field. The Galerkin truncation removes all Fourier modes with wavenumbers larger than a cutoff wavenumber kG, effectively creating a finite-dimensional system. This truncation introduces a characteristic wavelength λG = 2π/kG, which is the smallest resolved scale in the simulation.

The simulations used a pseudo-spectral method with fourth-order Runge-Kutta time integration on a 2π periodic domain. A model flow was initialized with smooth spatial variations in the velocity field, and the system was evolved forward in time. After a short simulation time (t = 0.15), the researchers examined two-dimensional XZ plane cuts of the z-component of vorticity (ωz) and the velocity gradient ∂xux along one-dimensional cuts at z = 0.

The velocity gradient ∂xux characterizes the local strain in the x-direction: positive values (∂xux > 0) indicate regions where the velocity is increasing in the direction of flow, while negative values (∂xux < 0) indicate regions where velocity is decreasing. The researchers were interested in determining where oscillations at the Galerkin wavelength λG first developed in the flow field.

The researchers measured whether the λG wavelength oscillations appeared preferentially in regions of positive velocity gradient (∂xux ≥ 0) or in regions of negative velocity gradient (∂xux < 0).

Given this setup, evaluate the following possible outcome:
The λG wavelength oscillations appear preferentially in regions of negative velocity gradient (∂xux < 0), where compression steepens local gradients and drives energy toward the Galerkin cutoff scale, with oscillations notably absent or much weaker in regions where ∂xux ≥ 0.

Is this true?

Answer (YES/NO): NO